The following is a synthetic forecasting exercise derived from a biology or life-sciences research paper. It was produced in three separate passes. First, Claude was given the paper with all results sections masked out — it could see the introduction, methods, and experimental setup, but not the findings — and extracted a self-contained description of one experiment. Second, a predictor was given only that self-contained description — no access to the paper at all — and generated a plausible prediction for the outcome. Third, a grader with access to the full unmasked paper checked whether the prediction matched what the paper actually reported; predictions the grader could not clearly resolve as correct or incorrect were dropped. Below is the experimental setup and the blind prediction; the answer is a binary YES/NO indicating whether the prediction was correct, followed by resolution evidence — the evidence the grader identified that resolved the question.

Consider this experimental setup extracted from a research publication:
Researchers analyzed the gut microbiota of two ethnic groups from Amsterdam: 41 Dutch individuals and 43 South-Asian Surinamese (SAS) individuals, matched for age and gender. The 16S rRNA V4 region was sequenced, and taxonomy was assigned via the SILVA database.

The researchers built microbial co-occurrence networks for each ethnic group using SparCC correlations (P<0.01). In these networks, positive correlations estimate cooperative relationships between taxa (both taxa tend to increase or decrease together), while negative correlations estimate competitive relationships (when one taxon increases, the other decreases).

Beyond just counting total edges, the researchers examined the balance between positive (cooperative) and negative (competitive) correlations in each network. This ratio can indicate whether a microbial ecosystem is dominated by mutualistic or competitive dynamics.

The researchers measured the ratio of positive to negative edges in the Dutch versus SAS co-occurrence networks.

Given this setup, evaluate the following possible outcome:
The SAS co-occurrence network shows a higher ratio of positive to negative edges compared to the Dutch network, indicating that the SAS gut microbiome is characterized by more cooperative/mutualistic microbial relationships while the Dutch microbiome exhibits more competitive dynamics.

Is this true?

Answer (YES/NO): NO